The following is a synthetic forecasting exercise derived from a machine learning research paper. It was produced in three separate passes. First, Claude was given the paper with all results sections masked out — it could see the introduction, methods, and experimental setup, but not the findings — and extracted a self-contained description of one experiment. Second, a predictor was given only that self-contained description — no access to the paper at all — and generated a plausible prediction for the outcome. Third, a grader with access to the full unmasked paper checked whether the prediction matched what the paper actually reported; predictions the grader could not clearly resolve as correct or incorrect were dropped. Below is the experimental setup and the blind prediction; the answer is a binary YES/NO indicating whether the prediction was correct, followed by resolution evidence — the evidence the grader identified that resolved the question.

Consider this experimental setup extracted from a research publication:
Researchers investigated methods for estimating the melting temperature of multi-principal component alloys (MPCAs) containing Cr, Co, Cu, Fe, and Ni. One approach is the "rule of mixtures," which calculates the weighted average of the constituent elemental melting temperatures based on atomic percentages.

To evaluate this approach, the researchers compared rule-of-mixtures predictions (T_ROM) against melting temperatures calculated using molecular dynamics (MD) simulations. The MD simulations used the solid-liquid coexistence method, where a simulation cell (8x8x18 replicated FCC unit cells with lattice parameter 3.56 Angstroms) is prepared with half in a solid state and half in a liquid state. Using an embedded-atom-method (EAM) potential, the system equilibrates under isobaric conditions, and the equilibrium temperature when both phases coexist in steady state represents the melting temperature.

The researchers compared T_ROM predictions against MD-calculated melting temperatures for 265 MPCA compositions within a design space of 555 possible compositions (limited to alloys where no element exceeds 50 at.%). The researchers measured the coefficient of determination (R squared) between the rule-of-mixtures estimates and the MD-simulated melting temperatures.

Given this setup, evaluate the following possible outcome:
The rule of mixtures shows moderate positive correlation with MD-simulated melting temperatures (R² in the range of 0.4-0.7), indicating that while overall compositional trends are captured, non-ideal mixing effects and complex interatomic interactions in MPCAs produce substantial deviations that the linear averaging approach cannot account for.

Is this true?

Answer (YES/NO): NO